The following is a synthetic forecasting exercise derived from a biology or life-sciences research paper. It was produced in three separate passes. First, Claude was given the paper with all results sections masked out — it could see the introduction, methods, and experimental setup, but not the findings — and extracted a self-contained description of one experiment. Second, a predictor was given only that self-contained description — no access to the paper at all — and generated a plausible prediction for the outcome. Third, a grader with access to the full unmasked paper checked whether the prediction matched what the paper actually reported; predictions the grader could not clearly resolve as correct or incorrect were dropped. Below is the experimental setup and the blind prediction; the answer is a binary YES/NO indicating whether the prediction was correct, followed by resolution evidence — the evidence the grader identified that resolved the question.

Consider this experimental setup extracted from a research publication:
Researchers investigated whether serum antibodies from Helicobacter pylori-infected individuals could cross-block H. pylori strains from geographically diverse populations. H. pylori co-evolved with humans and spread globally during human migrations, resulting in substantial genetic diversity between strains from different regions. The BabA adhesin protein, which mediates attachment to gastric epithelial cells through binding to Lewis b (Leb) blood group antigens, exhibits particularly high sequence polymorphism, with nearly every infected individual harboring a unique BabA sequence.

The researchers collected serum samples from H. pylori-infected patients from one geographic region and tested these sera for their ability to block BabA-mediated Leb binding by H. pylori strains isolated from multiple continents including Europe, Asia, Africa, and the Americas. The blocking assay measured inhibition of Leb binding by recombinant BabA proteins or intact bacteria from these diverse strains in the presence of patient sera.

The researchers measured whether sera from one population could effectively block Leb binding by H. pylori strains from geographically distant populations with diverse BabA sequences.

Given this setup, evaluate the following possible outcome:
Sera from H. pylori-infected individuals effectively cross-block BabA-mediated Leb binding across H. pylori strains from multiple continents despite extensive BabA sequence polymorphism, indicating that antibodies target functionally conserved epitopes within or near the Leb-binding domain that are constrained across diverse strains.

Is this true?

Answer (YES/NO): YES